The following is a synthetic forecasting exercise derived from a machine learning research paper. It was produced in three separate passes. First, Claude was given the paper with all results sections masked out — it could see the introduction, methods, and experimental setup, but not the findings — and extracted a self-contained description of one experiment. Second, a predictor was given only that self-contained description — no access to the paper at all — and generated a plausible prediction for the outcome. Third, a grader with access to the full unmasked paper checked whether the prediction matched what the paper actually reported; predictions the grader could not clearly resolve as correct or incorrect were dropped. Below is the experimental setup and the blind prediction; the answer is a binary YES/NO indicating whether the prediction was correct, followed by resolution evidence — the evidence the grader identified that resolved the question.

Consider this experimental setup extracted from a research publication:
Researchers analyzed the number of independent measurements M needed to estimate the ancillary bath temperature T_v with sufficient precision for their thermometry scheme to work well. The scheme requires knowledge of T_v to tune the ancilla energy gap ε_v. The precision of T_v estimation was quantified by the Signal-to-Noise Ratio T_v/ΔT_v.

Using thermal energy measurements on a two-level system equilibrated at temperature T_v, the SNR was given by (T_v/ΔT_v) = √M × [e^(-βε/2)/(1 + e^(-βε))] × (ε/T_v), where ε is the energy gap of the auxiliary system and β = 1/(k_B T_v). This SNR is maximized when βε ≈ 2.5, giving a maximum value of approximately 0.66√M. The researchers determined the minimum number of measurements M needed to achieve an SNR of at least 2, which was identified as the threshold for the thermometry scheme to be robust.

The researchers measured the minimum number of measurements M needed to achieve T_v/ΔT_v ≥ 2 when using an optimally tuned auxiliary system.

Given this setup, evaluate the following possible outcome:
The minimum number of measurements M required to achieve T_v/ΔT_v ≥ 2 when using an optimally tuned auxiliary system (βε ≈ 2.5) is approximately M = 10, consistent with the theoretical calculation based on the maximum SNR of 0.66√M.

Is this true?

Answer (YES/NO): NO